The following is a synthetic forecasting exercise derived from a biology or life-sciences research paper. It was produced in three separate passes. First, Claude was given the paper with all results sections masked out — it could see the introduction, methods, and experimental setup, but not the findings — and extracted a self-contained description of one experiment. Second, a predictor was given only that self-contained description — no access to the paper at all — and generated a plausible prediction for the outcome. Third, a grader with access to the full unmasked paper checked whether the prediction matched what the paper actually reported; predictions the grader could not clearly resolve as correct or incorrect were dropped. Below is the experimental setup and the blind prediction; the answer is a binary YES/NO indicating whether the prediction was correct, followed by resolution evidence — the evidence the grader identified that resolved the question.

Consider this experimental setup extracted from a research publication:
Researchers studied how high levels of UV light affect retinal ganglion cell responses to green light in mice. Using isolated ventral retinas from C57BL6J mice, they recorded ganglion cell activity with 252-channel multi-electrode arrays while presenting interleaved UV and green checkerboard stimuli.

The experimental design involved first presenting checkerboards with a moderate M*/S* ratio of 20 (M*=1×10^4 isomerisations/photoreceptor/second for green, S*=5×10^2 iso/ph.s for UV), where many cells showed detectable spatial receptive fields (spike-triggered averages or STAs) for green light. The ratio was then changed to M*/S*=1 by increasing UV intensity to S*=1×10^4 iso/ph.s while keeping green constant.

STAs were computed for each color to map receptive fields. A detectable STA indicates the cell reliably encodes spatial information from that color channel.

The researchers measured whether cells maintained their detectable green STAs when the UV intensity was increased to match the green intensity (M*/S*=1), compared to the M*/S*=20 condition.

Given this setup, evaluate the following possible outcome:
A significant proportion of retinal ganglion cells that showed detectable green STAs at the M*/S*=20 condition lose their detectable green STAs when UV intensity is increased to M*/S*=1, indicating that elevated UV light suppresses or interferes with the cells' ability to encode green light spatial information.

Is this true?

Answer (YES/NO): YES